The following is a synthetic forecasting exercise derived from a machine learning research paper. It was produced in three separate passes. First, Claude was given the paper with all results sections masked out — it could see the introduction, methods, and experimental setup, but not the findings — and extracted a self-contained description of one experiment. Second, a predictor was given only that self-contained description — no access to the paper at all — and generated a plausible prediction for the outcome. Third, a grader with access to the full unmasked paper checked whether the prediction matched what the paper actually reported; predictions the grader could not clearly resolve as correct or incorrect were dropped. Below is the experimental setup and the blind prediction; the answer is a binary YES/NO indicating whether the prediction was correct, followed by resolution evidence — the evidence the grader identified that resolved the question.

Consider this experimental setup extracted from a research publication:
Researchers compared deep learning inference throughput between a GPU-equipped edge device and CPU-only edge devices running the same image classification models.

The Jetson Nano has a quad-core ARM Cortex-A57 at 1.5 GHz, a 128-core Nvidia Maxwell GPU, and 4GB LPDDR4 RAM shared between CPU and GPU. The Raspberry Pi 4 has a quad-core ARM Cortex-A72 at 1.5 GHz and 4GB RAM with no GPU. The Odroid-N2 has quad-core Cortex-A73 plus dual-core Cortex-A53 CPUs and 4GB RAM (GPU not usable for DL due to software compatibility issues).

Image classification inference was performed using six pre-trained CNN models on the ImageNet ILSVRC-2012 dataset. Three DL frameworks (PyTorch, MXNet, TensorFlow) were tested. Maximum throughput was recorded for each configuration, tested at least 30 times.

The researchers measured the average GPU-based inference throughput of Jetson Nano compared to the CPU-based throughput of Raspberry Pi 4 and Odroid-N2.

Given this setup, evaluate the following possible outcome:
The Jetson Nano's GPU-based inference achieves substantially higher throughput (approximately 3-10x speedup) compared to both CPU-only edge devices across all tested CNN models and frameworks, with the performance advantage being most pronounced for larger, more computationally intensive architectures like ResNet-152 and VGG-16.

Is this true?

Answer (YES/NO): NO